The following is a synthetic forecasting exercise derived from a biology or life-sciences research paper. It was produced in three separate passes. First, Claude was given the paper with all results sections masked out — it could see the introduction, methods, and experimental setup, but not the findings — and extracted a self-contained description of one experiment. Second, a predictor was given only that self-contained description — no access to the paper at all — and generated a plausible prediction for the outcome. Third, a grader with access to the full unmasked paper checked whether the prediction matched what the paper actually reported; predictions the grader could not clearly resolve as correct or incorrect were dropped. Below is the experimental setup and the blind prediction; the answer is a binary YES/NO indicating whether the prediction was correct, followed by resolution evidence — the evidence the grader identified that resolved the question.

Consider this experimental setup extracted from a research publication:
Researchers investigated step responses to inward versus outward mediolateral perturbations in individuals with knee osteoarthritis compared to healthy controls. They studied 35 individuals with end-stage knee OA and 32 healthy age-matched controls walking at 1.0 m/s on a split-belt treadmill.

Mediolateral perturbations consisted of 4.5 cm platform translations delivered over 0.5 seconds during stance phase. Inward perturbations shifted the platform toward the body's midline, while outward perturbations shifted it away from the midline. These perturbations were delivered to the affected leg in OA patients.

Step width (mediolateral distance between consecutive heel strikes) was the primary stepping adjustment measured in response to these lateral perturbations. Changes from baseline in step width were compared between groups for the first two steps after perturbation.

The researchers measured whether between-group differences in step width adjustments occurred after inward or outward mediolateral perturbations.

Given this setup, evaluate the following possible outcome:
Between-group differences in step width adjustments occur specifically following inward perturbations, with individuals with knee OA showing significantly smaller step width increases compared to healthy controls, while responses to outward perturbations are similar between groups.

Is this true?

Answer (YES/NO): NO